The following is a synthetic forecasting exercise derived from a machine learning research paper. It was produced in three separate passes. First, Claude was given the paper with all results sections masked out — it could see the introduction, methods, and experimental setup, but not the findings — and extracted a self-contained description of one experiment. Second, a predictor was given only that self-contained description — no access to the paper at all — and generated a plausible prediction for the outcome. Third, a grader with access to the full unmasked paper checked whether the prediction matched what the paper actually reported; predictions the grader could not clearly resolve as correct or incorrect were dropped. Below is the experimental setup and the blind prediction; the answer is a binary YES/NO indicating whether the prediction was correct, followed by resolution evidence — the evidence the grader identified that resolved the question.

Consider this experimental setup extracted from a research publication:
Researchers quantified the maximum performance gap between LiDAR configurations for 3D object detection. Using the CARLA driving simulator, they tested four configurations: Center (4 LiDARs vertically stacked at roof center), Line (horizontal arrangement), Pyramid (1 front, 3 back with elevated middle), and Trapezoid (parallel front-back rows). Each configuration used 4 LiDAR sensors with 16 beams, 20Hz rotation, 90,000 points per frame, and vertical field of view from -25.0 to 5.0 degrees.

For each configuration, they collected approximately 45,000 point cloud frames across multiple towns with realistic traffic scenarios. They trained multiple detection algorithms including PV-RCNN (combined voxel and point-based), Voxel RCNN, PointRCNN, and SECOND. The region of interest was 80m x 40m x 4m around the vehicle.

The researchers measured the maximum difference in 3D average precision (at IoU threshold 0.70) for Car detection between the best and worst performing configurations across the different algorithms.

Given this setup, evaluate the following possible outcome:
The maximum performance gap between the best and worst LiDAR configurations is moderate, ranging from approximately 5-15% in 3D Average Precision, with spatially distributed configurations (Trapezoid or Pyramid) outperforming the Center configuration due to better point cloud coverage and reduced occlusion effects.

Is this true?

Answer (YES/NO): NO